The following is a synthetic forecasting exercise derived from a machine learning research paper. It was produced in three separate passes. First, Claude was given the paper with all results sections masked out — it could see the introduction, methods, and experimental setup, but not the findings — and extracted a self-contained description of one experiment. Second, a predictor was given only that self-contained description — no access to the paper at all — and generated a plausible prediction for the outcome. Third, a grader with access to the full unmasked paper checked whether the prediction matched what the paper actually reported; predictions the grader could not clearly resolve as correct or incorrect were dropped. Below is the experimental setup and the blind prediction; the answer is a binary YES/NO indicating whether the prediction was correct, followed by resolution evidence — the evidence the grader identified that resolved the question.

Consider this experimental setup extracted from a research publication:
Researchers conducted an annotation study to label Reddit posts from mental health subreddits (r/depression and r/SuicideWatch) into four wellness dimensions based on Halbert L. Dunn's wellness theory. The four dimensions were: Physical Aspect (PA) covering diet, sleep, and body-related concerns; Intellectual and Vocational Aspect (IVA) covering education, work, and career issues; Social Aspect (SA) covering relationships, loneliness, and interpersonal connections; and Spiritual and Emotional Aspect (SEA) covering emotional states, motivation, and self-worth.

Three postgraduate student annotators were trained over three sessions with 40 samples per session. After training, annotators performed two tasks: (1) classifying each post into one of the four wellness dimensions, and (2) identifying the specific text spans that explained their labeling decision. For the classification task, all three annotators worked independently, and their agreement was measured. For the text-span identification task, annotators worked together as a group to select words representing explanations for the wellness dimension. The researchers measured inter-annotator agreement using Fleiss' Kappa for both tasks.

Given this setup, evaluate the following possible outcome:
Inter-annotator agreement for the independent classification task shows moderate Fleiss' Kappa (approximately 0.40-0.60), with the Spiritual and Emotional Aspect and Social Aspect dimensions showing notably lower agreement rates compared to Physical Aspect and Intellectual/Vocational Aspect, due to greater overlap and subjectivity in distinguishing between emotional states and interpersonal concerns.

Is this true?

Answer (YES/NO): NO